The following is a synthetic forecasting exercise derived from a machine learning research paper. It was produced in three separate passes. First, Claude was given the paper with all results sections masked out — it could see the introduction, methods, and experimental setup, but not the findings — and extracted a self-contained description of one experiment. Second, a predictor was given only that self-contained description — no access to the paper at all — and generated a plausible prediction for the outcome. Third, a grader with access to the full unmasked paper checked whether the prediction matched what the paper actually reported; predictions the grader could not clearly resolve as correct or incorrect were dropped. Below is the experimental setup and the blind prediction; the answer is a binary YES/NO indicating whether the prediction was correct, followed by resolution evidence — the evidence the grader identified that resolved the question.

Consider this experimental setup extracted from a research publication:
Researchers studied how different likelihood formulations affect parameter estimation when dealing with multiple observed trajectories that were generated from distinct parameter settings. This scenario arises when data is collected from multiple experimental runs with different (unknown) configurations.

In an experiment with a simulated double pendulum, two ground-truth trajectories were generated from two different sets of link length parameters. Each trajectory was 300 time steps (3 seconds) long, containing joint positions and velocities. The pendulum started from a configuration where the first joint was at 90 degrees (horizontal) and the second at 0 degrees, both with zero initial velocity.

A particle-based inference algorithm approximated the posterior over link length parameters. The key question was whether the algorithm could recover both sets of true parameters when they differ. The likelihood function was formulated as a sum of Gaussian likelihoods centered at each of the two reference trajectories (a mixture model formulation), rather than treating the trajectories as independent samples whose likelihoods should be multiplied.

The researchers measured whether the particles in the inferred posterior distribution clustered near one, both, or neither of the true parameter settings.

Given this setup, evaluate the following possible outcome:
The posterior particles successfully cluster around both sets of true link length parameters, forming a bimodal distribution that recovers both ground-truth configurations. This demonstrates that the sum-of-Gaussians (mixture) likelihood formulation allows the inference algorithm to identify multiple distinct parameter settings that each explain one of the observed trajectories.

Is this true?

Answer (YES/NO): YES